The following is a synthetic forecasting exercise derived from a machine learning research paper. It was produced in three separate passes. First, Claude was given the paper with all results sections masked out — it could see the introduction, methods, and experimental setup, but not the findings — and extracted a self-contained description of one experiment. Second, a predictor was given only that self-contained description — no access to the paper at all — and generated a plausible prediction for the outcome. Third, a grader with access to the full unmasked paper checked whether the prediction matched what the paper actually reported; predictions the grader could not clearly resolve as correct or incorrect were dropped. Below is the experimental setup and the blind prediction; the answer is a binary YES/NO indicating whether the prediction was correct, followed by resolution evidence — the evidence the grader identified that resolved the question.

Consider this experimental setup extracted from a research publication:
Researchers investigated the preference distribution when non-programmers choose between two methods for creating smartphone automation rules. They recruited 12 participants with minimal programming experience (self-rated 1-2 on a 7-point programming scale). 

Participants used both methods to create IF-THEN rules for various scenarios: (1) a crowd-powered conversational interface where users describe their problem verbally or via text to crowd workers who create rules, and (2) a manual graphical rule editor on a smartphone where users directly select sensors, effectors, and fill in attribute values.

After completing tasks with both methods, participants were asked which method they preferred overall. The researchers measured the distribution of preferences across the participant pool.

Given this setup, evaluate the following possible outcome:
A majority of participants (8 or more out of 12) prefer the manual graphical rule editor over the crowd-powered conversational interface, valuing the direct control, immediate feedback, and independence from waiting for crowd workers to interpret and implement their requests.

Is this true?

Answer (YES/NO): NO